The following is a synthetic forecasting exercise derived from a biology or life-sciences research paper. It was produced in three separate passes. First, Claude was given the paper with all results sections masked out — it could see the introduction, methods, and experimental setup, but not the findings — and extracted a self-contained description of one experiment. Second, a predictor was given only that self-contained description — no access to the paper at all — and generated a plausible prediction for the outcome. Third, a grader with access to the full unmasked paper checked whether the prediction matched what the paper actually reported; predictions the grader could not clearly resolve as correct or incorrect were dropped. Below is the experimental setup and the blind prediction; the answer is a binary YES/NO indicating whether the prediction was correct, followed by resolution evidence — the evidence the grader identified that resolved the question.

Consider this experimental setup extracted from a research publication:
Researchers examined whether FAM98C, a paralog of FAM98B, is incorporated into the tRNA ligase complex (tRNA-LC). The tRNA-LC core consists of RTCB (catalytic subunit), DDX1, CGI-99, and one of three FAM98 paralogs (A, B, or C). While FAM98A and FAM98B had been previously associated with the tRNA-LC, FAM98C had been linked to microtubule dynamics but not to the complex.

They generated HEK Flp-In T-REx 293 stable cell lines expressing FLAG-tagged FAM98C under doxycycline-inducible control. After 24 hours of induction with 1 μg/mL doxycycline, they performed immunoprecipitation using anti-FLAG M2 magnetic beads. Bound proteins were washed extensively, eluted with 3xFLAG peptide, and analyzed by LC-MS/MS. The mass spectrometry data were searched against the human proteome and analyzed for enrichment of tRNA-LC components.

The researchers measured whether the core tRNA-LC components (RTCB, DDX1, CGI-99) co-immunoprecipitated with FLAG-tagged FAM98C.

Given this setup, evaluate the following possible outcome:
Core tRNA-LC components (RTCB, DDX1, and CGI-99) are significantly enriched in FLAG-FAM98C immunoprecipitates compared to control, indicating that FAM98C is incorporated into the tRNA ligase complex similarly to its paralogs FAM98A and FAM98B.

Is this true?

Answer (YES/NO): YES